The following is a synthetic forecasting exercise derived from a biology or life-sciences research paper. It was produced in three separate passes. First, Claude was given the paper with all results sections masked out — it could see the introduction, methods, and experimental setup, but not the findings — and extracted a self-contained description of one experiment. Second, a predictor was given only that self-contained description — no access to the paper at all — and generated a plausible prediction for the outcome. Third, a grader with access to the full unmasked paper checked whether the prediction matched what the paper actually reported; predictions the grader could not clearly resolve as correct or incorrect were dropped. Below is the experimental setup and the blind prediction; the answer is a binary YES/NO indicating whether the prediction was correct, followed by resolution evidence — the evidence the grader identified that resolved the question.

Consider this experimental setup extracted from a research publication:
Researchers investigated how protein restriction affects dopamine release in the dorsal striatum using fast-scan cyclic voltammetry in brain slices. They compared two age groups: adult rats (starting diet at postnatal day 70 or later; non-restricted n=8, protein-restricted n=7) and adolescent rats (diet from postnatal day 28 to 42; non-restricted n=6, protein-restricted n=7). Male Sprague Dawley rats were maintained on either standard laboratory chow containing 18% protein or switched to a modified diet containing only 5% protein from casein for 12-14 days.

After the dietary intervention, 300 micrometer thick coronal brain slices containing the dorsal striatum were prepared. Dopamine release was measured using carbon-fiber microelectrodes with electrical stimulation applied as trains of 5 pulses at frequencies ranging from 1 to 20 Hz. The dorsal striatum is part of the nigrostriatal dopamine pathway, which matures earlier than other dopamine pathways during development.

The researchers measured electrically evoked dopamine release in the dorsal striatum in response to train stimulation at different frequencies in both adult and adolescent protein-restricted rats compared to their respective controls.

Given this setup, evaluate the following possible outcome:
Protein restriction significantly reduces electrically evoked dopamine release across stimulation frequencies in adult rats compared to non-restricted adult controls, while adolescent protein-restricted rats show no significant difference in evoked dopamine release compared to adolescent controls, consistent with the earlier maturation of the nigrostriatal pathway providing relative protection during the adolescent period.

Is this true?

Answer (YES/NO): NO